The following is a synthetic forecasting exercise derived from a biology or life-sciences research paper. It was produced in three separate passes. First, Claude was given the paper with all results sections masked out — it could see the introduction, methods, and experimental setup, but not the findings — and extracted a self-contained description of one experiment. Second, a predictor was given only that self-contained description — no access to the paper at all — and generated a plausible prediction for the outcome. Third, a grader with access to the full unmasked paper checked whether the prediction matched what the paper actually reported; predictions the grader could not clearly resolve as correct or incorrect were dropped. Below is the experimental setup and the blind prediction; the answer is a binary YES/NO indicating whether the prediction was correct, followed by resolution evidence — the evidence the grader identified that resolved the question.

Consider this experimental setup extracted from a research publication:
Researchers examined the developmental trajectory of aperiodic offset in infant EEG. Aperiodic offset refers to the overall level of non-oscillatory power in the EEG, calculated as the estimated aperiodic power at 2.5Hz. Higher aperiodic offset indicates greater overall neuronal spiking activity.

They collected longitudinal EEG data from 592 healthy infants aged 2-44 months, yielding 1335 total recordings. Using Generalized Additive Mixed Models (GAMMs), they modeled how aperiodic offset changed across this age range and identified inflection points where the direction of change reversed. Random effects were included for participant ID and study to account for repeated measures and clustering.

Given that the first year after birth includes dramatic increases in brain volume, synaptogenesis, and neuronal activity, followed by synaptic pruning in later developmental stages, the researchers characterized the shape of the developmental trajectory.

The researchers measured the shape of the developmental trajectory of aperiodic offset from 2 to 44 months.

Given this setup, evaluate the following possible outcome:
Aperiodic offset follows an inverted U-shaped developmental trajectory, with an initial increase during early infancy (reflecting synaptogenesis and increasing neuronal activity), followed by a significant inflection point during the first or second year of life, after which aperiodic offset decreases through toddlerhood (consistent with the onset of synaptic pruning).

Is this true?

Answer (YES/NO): NO